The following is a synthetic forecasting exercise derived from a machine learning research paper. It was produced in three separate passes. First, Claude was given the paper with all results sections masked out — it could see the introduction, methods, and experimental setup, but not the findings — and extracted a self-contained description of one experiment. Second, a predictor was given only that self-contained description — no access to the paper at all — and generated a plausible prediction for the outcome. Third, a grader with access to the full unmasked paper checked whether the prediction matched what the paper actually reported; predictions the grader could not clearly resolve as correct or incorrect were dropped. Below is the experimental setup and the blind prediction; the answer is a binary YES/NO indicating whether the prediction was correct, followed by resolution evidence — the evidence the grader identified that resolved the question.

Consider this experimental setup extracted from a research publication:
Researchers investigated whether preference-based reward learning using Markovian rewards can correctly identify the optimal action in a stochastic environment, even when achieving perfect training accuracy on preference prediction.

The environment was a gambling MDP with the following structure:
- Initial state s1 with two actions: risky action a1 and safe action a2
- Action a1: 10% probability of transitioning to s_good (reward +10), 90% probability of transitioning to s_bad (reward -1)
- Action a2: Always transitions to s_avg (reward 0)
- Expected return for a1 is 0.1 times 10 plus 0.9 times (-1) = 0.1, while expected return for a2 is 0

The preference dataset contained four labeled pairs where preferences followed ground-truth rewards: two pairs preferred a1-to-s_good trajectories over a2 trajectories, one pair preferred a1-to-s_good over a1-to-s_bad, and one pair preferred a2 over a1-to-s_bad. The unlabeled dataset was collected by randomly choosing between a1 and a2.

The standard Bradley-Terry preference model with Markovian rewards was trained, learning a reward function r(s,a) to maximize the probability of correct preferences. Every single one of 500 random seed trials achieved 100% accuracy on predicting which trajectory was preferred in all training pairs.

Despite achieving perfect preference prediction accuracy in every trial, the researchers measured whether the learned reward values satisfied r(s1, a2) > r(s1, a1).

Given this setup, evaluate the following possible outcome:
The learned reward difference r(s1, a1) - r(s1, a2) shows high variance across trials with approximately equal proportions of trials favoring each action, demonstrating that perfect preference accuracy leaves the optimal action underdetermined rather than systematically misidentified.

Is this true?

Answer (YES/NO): YES